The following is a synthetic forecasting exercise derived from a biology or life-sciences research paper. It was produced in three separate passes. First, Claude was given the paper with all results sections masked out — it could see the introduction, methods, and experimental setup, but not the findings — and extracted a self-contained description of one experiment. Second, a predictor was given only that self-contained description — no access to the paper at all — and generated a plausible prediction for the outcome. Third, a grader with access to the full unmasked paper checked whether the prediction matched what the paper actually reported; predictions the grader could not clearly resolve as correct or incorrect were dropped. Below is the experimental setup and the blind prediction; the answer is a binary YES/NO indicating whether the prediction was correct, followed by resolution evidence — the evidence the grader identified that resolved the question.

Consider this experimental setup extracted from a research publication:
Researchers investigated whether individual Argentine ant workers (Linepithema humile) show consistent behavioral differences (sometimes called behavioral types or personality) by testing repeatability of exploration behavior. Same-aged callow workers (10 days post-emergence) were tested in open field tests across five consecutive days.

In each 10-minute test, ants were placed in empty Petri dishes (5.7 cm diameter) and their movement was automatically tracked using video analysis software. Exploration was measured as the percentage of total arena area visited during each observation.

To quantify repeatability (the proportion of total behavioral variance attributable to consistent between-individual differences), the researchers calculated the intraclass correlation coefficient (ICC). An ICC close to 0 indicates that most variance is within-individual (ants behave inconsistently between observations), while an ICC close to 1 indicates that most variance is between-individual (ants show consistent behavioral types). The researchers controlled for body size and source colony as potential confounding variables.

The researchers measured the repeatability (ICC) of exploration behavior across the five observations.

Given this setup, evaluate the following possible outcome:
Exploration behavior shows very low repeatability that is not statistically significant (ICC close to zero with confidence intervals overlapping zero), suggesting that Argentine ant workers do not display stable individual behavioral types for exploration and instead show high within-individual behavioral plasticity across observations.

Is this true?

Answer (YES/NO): YES